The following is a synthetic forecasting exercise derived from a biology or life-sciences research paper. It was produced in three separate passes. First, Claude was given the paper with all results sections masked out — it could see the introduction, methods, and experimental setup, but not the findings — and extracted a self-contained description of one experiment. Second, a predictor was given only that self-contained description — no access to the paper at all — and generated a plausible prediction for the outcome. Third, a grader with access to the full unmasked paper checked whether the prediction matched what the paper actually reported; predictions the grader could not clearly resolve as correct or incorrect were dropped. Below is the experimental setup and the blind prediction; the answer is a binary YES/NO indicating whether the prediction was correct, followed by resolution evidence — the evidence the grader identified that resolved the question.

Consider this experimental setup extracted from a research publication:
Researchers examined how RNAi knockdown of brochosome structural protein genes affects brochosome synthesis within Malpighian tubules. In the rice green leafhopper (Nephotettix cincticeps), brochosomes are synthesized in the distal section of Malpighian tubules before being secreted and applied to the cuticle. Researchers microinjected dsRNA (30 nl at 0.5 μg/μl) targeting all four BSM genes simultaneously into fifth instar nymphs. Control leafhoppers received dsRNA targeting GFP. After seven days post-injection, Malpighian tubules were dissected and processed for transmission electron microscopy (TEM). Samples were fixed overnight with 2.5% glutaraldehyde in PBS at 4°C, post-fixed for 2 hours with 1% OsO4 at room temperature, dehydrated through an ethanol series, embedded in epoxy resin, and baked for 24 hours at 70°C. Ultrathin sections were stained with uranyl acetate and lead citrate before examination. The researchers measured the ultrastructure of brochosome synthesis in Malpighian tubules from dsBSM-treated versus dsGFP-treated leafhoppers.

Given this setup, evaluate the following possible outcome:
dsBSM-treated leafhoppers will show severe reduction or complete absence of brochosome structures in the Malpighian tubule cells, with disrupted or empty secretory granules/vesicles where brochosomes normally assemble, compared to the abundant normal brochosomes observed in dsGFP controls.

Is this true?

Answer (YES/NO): YES